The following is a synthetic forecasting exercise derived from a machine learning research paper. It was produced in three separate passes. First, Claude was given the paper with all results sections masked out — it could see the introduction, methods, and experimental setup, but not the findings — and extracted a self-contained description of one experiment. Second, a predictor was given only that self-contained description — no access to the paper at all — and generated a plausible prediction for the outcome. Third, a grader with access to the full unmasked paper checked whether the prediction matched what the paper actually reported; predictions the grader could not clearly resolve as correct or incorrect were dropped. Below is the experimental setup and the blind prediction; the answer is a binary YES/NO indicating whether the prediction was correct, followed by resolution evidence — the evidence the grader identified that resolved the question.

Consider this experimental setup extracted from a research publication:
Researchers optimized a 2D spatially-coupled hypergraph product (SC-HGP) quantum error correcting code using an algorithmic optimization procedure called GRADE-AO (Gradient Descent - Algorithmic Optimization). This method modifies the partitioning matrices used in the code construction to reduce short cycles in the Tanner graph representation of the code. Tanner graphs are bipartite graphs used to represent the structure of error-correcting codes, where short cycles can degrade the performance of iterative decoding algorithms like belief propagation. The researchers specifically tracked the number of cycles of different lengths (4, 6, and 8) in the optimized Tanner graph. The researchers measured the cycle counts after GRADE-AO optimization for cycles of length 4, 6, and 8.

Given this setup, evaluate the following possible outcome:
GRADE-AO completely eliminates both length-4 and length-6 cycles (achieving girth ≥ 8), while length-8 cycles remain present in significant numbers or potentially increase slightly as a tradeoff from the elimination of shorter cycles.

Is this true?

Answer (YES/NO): YES